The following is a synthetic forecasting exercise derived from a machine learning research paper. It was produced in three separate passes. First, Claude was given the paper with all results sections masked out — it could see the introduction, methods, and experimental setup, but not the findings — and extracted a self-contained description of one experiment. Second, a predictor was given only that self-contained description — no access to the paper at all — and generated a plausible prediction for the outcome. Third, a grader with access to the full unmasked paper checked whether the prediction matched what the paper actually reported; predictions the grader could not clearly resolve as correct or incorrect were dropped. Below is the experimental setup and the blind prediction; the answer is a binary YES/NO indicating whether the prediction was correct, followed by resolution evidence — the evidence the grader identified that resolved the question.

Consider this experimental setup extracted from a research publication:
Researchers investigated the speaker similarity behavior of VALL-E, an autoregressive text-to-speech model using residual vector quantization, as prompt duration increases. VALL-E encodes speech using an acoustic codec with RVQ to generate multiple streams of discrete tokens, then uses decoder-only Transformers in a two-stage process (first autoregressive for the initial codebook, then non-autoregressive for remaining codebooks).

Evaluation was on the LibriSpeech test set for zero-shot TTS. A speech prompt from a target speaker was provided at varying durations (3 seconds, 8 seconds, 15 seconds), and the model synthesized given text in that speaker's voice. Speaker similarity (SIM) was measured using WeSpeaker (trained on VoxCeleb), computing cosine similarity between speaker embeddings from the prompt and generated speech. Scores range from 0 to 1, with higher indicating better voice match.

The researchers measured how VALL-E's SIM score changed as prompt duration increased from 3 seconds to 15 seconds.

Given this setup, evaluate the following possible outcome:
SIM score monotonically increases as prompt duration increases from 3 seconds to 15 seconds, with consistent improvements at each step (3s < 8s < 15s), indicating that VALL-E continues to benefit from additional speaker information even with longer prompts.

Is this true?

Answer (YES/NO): NO